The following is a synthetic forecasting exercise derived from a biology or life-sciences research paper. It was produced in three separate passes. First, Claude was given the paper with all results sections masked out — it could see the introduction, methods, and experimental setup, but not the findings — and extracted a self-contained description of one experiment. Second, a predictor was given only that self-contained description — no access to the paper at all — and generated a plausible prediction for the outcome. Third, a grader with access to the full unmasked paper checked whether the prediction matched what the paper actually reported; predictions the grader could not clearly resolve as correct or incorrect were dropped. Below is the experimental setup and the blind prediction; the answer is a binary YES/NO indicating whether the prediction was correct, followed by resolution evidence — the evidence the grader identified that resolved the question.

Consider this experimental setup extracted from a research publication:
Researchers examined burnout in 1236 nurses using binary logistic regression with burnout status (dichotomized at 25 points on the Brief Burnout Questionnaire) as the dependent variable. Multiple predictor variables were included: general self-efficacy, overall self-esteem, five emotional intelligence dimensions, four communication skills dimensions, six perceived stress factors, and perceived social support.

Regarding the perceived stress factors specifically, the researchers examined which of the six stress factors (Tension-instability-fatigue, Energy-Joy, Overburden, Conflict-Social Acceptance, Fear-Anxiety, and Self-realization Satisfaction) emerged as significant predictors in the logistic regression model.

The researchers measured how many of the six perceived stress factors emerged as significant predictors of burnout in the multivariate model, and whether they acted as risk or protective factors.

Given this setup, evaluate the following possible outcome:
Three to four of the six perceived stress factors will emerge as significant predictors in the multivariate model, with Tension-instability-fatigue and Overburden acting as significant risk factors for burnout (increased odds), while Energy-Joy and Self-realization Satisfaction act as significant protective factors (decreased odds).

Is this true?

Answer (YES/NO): NO